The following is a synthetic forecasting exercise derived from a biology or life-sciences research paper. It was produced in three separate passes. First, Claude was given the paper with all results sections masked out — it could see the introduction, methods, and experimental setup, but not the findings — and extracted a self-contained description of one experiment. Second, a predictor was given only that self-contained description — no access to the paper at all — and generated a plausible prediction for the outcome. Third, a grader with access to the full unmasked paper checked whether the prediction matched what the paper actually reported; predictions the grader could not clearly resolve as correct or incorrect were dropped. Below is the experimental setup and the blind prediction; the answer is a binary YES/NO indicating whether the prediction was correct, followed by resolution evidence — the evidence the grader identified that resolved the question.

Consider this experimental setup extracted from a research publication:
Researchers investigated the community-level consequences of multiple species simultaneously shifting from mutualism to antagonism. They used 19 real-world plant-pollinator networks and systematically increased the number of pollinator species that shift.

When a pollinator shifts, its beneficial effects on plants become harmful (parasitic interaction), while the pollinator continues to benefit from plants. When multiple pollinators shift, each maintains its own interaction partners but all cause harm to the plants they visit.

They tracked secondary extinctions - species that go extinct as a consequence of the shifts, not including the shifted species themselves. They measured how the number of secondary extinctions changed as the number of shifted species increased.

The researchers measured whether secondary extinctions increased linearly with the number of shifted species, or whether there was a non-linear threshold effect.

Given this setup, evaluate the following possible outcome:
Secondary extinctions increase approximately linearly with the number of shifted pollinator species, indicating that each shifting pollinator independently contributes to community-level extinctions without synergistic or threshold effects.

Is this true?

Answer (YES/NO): NO